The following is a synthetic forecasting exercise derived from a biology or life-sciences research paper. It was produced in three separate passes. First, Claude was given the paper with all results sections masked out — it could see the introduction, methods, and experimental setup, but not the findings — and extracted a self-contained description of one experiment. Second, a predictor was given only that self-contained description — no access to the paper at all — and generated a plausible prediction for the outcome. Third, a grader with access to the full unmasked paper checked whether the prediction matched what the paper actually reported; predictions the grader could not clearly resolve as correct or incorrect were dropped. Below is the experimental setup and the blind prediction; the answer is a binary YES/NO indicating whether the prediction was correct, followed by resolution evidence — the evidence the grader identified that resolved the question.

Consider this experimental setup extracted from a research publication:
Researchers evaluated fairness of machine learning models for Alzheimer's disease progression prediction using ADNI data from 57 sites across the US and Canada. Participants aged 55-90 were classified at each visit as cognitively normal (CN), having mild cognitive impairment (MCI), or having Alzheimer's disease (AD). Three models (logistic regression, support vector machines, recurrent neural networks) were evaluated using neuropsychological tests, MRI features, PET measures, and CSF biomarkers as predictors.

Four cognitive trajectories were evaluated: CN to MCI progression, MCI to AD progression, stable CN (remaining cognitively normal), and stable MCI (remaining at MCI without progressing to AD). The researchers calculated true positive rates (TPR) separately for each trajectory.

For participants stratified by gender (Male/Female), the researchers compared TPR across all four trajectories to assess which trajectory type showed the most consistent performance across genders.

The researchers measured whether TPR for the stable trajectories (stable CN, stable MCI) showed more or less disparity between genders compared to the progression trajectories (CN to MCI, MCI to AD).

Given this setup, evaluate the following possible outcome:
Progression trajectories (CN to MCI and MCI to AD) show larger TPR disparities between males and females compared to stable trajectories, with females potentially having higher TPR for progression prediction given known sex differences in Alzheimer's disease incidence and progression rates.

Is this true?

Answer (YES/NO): NO